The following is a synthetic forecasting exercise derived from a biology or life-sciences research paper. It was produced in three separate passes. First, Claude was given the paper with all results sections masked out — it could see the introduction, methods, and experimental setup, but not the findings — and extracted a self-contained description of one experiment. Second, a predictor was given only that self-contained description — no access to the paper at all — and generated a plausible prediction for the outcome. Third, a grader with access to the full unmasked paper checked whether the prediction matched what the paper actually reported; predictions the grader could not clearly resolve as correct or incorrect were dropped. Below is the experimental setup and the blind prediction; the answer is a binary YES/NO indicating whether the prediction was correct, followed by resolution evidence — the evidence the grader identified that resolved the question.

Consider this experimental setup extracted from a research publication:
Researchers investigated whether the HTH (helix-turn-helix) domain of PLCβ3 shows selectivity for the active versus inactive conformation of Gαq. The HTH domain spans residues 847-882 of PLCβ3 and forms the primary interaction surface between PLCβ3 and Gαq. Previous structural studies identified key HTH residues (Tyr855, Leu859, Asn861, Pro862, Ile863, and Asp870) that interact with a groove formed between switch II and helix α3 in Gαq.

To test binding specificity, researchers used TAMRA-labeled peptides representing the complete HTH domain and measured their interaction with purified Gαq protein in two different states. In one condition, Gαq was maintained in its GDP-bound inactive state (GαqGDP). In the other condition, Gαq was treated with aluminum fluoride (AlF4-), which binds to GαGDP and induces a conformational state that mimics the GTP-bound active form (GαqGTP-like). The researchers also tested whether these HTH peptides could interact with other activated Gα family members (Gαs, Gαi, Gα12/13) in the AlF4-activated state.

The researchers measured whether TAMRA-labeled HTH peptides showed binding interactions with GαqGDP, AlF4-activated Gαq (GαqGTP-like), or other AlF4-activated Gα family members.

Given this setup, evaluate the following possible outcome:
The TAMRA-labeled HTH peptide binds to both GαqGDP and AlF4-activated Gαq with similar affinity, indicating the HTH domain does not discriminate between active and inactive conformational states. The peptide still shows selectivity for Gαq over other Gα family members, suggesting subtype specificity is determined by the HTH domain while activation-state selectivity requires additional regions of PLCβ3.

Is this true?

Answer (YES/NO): NO